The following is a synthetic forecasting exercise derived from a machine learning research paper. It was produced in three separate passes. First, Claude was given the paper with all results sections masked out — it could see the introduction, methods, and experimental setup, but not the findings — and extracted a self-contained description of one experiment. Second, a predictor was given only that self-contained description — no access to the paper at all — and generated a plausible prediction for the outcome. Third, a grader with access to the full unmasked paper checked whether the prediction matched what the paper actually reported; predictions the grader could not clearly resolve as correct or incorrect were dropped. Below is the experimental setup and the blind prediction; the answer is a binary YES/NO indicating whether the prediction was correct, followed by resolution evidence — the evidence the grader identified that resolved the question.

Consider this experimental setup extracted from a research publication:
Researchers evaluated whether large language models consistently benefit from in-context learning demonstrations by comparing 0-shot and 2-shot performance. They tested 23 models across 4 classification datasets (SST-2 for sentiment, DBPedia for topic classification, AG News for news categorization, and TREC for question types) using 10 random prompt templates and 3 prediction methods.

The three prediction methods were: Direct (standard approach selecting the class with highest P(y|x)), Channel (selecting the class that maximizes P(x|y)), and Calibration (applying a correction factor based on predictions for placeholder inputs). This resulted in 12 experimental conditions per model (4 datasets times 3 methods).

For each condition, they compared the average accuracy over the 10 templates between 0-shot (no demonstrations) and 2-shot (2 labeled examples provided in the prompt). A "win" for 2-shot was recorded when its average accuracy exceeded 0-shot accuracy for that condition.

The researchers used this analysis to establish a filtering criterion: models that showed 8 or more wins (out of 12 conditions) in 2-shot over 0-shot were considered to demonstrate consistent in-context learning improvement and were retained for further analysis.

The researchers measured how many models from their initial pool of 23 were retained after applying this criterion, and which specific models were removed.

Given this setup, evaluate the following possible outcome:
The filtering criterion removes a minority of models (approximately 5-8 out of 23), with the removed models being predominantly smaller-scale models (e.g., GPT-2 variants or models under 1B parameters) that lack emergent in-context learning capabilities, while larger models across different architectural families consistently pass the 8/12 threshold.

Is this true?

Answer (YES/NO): NO